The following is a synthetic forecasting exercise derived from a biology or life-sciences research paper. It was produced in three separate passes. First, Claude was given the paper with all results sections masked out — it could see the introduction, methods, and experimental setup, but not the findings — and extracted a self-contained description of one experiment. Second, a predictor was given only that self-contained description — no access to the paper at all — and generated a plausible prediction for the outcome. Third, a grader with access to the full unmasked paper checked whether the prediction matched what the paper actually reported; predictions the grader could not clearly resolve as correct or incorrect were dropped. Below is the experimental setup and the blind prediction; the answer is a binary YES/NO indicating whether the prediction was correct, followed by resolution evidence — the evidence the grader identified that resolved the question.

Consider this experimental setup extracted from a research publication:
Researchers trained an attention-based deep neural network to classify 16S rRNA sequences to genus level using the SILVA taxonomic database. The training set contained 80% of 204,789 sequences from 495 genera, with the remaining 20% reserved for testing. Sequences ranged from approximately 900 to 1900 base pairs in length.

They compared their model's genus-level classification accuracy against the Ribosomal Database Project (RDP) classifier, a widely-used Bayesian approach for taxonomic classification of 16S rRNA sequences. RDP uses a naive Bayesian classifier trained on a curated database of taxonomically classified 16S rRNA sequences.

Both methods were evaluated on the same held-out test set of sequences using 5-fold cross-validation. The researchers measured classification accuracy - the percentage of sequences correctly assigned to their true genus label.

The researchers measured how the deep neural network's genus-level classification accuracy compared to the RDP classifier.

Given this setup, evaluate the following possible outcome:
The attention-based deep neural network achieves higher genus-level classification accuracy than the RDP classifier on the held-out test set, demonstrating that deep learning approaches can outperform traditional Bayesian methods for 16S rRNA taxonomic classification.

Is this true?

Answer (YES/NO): NO